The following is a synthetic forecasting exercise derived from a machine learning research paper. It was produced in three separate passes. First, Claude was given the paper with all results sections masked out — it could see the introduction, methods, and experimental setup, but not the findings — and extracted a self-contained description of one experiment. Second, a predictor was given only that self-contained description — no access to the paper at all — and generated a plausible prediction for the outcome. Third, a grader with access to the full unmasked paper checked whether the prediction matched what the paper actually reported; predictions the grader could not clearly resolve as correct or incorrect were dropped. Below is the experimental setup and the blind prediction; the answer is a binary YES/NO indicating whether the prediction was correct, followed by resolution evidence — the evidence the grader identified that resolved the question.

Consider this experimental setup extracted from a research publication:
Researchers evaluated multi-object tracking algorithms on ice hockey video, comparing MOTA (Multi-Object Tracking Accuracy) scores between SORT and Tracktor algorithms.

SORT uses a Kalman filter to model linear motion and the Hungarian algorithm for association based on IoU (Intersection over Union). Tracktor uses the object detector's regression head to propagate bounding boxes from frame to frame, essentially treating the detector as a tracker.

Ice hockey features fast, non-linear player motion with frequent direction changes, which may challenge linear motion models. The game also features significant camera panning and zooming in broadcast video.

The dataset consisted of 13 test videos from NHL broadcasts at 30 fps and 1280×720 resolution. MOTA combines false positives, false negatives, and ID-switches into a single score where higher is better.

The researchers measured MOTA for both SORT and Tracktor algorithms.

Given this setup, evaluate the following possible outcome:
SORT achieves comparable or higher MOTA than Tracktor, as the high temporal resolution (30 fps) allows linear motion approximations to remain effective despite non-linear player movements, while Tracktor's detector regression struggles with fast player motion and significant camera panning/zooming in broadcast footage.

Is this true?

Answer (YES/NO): NO